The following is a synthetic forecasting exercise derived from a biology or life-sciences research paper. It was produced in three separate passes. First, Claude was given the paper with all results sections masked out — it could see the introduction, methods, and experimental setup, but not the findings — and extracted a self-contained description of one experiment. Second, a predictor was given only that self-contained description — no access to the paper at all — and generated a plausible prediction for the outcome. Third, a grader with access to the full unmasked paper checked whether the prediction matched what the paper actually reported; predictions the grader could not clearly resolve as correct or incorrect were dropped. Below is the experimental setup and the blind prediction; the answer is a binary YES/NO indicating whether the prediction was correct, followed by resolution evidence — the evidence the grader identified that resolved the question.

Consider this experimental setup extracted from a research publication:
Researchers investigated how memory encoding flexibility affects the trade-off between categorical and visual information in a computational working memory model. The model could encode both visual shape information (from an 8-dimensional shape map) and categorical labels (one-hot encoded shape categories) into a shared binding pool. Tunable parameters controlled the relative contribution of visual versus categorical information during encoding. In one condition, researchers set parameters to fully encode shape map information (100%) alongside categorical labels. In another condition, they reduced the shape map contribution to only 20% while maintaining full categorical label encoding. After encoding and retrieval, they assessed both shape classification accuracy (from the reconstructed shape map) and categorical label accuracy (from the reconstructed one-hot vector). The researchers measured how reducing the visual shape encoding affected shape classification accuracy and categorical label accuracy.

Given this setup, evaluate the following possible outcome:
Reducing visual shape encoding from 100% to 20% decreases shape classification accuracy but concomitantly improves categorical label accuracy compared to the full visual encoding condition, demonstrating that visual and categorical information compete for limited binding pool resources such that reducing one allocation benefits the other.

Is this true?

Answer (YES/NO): NO